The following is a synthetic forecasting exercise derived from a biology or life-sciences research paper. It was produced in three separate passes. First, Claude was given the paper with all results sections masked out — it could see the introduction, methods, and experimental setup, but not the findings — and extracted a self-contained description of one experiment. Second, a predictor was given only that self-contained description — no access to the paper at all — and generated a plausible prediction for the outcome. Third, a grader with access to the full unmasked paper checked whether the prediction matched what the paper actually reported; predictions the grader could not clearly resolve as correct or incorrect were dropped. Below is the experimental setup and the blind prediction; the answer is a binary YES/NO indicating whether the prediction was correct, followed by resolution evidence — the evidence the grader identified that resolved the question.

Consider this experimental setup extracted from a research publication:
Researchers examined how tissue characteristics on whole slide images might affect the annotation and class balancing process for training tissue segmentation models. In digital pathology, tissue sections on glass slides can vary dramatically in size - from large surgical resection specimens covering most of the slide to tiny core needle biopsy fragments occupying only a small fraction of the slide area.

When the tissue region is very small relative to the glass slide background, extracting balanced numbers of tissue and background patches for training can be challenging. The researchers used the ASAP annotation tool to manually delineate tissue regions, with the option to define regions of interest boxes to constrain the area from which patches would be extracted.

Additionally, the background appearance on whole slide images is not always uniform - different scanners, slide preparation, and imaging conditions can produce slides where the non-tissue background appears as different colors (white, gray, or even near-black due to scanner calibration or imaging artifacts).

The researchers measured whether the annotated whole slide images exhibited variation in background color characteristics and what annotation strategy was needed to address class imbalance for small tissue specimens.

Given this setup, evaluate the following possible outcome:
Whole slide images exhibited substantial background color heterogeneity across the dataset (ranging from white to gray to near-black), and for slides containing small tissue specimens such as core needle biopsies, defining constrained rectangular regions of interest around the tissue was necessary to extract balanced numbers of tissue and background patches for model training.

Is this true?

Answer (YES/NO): YES